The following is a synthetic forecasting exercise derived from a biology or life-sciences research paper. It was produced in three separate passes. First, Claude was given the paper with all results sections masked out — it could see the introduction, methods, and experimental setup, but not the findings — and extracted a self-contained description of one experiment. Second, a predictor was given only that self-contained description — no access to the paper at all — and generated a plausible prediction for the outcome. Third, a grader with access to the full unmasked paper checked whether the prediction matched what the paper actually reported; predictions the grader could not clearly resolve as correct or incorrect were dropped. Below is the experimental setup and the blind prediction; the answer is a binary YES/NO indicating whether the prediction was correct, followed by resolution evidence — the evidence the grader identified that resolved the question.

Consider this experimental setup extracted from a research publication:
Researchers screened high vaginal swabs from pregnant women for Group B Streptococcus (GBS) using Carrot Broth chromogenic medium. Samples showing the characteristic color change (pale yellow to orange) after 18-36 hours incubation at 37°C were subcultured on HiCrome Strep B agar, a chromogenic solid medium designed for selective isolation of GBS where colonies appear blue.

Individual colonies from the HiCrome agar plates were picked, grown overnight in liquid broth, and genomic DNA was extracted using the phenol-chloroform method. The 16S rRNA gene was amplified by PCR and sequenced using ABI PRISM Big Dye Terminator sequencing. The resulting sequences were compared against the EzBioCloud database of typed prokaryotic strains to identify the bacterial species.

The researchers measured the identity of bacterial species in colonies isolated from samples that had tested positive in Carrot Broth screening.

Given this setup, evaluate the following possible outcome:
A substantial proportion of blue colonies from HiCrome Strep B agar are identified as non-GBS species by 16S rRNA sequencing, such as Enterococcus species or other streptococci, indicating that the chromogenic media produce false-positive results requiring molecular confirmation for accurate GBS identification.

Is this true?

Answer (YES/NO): YES